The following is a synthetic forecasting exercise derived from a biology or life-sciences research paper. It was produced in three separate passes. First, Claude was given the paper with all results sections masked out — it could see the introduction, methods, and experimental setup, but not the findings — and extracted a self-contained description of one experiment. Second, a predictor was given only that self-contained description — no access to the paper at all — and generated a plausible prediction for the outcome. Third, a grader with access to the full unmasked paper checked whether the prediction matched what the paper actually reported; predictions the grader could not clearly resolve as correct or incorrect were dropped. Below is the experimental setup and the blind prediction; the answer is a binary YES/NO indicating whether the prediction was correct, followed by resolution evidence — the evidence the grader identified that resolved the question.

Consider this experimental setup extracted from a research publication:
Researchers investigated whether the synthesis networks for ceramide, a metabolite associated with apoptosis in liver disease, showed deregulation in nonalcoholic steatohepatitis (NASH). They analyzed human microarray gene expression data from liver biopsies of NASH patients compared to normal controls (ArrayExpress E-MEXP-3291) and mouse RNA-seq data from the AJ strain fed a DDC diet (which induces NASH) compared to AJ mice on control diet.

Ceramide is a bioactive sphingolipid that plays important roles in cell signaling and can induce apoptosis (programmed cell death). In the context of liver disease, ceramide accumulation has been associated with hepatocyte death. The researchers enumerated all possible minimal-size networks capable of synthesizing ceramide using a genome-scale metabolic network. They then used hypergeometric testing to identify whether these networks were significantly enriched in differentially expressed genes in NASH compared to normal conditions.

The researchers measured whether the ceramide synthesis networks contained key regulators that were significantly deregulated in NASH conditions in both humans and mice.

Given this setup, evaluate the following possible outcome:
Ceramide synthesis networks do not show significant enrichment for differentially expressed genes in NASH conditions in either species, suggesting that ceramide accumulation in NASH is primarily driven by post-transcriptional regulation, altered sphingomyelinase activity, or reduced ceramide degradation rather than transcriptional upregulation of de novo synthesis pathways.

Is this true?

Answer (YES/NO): NO